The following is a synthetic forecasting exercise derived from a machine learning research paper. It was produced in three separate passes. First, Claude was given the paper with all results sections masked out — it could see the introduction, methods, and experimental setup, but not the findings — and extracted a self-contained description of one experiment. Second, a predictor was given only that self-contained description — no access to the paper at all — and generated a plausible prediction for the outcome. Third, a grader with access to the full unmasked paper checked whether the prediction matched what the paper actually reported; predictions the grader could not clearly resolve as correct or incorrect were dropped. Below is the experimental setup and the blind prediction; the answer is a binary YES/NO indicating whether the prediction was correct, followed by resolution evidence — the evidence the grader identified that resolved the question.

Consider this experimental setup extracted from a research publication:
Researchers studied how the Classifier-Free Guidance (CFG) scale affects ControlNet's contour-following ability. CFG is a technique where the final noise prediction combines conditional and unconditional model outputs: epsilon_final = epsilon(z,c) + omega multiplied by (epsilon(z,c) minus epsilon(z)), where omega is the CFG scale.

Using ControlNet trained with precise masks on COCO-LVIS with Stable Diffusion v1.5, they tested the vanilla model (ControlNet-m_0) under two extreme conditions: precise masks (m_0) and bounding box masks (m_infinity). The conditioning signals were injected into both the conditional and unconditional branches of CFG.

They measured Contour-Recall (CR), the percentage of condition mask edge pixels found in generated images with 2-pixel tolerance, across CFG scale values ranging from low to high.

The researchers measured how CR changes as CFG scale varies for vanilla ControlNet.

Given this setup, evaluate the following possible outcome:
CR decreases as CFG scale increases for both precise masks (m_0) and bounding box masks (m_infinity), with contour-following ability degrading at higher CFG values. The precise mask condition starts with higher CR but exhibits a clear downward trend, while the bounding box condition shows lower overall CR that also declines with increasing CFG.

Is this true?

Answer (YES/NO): NO